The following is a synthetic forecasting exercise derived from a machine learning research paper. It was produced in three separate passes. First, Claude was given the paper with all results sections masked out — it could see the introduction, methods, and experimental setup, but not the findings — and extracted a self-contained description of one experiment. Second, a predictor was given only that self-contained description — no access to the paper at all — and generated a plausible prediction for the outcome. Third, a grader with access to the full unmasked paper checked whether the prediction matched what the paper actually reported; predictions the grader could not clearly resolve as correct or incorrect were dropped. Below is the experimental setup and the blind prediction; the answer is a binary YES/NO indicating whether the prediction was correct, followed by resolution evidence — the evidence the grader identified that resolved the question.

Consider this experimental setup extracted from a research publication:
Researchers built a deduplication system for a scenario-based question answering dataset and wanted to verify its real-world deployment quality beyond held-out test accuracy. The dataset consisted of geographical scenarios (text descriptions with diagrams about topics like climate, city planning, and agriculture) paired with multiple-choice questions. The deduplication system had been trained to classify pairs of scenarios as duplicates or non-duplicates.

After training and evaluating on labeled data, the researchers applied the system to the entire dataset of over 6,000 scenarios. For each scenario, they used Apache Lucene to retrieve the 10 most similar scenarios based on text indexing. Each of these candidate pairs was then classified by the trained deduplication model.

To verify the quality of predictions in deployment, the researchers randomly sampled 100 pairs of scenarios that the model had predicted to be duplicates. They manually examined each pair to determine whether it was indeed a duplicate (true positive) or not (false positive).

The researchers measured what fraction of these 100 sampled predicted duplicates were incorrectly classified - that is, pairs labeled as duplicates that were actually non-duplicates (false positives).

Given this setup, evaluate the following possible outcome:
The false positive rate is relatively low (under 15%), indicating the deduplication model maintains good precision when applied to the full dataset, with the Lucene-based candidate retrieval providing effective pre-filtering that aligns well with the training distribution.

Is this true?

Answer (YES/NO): YES